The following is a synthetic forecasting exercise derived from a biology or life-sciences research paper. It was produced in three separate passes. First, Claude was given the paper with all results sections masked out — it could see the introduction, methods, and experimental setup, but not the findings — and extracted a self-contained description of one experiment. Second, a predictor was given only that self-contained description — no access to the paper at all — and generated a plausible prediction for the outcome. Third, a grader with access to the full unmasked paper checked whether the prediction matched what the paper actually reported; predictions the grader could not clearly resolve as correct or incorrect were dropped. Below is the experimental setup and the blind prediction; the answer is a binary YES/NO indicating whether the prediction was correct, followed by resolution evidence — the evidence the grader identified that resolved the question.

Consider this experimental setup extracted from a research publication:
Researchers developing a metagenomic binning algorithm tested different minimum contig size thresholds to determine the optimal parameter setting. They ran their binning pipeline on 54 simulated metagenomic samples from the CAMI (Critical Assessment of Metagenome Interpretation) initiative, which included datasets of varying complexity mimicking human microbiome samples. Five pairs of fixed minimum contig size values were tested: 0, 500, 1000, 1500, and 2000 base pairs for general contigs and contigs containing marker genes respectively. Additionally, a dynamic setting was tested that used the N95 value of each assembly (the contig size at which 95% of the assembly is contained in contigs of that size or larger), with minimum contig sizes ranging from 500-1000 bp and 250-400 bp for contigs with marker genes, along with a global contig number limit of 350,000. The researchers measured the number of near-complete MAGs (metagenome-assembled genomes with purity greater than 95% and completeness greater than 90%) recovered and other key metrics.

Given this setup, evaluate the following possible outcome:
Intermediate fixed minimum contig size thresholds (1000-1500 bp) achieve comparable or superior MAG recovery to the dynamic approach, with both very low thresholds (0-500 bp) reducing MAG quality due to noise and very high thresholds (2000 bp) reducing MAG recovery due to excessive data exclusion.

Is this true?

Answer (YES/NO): NO